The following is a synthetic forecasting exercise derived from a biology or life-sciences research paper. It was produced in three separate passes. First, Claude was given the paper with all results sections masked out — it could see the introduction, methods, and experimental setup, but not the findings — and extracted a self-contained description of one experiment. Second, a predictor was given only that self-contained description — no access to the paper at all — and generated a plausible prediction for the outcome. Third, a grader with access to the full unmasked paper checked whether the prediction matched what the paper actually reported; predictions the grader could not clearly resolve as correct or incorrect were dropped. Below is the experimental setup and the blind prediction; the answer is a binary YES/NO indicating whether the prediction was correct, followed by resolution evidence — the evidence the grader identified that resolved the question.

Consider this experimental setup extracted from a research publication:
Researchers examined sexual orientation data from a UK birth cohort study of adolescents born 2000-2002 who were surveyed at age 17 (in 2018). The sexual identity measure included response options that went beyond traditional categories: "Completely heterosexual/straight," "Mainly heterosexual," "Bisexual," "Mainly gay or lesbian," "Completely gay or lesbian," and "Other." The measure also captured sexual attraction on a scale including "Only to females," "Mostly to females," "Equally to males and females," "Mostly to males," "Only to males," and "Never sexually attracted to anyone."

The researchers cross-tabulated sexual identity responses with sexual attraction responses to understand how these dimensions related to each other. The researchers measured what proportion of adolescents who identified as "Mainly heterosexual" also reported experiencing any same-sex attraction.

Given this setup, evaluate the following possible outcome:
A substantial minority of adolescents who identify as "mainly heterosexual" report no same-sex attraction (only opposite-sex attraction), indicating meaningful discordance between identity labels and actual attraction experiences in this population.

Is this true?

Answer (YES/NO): NO